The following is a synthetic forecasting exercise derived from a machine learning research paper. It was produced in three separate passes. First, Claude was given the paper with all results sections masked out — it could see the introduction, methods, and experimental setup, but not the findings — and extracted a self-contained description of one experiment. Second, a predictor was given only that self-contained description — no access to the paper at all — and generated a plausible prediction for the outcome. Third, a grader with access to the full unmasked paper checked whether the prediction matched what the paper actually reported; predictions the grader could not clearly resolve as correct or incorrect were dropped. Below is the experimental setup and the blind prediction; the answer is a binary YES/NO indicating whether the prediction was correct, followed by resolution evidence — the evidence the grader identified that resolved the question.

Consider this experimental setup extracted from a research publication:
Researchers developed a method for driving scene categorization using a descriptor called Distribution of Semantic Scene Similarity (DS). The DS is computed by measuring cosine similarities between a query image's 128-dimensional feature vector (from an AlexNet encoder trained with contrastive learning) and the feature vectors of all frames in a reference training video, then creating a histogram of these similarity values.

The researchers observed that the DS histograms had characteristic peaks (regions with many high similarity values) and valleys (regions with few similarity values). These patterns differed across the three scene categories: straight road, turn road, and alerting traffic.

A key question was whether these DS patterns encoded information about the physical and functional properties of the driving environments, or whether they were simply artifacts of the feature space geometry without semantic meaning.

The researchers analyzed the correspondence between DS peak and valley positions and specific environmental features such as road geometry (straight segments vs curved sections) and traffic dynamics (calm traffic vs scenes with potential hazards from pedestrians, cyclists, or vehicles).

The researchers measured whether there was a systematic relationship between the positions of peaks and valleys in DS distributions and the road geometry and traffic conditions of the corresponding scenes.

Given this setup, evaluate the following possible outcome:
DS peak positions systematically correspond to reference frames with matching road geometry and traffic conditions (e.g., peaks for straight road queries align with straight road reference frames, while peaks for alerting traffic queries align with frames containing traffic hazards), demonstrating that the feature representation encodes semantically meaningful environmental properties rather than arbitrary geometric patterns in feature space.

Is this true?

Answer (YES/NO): YES